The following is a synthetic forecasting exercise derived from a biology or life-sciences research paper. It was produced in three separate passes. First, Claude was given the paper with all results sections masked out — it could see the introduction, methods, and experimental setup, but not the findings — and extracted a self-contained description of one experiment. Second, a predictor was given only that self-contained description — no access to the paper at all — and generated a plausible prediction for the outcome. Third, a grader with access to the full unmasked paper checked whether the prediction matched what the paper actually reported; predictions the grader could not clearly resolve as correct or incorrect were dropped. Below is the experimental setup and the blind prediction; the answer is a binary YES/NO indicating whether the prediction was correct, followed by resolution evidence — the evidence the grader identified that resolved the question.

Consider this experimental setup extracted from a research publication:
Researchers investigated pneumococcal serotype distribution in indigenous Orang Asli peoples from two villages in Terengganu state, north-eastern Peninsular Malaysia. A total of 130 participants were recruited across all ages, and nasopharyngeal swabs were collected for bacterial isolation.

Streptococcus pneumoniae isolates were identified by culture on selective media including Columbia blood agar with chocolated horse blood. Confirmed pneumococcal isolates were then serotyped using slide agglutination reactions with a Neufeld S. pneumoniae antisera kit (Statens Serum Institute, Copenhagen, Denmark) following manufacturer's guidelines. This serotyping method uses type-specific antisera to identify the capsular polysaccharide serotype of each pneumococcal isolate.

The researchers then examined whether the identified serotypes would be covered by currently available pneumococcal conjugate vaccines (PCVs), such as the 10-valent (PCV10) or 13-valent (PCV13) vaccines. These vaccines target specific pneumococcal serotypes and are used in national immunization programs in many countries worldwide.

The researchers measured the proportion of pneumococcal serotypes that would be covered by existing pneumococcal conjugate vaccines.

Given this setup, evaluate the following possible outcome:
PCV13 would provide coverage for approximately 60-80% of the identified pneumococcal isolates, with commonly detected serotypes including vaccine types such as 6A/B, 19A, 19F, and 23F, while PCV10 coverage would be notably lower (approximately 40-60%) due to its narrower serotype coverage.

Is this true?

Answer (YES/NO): NO